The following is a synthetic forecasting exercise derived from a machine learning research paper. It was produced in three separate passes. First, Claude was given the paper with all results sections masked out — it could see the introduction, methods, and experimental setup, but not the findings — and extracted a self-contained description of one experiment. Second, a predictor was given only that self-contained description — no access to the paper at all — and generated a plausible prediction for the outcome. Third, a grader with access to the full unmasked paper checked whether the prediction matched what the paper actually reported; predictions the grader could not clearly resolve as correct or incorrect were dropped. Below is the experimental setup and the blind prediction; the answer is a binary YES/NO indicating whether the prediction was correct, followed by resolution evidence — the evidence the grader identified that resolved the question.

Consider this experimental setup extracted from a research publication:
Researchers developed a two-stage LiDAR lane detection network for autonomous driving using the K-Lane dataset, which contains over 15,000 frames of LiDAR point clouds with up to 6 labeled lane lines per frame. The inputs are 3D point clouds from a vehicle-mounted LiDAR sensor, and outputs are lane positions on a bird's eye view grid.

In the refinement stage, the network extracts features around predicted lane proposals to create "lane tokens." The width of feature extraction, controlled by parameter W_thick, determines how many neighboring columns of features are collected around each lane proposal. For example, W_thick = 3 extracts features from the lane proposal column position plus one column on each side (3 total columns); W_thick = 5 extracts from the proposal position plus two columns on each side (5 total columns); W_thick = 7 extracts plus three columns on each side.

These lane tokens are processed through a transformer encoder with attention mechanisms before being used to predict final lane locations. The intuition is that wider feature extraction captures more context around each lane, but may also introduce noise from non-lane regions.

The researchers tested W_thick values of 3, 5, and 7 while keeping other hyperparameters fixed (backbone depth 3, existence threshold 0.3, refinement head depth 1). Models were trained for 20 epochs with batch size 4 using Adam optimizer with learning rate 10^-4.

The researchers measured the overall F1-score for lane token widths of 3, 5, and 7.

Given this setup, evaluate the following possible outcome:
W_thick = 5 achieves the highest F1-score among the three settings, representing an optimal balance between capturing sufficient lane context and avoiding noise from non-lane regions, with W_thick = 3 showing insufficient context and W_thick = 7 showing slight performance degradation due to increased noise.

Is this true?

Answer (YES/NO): YES